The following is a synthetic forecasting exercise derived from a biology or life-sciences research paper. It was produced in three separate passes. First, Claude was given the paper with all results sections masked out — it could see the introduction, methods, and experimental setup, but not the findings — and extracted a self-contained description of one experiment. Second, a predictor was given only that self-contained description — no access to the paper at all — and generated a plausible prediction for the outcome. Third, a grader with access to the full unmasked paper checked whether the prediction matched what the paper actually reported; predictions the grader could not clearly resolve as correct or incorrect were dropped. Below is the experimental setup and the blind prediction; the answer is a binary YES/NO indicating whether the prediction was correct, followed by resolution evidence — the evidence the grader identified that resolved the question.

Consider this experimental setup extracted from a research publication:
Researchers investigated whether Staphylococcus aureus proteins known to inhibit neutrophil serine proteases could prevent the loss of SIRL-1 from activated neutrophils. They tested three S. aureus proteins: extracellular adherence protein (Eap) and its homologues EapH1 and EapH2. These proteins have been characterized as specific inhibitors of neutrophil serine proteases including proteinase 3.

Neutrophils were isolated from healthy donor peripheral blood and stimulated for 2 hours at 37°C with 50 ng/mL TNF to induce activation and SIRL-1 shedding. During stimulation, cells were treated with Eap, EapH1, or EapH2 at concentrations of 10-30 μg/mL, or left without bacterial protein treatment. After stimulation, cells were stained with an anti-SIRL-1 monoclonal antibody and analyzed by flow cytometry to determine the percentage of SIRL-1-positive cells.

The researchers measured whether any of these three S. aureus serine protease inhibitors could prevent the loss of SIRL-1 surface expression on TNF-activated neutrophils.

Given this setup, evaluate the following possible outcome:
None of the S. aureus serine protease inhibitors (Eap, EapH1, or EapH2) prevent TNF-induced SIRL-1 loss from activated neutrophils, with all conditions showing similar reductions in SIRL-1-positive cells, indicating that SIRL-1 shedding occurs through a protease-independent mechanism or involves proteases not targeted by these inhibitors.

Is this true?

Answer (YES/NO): NO